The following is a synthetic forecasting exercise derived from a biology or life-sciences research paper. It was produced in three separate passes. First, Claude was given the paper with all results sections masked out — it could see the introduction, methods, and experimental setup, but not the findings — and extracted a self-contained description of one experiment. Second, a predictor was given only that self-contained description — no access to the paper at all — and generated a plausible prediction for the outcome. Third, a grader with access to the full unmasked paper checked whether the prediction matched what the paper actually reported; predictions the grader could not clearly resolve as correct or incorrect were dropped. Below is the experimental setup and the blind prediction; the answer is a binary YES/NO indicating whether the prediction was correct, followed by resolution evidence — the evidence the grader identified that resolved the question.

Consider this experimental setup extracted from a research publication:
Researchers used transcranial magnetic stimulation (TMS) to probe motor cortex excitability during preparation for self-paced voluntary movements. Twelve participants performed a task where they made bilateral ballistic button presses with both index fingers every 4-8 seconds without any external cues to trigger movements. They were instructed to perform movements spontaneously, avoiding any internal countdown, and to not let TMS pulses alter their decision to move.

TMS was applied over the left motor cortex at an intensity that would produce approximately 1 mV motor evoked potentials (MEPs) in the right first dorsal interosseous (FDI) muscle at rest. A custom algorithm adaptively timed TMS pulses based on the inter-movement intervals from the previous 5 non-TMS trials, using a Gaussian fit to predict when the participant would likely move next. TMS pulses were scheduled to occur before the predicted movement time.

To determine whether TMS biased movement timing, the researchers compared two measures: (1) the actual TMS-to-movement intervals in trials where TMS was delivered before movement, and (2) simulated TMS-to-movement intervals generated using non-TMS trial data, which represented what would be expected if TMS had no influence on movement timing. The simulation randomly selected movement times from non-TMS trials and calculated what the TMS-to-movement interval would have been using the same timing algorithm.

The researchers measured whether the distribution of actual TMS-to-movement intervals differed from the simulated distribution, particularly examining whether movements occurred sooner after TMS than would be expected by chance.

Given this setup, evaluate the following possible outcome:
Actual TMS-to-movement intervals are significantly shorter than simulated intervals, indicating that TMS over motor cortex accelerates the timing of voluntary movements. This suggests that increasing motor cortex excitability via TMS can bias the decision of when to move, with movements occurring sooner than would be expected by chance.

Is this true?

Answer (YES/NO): NO